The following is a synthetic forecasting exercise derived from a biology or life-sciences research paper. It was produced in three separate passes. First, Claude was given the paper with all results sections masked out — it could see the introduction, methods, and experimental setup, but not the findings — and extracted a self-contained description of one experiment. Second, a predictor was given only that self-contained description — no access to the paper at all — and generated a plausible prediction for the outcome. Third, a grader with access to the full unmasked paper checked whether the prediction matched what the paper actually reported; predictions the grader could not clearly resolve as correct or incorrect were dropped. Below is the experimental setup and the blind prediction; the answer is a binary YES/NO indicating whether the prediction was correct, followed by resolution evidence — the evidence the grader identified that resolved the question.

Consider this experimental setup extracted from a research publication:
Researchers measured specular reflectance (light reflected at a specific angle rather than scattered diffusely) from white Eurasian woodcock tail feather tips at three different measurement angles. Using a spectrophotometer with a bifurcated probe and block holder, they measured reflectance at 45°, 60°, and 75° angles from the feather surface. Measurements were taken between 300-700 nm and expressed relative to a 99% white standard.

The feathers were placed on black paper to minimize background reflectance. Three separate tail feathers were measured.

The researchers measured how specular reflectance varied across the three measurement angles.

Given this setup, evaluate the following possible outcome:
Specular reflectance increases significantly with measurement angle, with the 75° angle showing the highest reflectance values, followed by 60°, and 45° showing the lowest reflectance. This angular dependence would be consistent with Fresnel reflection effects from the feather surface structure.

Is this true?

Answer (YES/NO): YES